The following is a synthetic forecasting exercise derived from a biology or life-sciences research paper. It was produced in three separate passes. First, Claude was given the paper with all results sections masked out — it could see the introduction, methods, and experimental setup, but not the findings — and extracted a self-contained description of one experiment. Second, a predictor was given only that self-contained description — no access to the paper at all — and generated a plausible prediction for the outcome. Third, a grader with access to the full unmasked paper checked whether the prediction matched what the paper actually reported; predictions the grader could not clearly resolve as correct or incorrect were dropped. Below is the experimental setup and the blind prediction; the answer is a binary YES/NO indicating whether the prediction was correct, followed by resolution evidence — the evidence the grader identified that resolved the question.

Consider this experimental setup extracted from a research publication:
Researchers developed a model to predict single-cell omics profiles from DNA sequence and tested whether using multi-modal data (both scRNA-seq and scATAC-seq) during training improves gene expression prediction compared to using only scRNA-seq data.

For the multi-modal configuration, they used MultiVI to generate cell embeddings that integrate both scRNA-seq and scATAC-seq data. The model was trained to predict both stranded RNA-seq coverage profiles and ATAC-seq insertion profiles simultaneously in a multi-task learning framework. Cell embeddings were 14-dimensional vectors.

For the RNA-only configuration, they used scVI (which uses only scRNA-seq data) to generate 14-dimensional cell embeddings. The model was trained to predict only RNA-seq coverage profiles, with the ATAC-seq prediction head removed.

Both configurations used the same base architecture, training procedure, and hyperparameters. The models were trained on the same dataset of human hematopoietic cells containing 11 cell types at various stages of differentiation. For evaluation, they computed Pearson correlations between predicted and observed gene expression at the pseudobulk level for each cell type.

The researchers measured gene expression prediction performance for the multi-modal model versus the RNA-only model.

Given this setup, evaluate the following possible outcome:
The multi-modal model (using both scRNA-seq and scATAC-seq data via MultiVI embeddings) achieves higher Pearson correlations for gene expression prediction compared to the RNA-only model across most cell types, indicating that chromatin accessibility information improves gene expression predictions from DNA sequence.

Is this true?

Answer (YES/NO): YES